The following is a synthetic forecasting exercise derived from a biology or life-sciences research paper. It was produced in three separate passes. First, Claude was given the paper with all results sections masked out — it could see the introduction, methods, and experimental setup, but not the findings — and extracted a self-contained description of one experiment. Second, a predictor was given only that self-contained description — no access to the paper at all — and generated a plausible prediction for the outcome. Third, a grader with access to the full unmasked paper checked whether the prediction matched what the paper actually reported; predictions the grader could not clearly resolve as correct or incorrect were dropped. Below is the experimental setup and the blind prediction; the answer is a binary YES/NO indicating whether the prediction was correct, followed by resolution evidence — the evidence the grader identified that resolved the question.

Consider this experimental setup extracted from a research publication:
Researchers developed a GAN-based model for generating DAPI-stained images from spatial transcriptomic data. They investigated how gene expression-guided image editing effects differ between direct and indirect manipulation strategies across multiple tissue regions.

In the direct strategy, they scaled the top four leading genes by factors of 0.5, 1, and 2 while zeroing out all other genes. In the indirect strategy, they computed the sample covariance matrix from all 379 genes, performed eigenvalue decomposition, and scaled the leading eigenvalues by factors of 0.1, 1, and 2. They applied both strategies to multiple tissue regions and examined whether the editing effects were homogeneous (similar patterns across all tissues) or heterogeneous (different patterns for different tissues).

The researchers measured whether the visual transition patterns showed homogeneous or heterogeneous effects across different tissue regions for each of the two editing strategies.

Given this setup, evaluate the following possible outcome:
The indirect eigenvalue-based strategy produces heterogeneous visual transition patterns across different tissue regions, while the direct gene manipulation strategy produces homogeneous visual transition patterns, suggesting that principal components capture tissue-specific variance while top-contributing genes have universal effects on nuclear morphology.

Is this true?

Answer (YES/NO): NO